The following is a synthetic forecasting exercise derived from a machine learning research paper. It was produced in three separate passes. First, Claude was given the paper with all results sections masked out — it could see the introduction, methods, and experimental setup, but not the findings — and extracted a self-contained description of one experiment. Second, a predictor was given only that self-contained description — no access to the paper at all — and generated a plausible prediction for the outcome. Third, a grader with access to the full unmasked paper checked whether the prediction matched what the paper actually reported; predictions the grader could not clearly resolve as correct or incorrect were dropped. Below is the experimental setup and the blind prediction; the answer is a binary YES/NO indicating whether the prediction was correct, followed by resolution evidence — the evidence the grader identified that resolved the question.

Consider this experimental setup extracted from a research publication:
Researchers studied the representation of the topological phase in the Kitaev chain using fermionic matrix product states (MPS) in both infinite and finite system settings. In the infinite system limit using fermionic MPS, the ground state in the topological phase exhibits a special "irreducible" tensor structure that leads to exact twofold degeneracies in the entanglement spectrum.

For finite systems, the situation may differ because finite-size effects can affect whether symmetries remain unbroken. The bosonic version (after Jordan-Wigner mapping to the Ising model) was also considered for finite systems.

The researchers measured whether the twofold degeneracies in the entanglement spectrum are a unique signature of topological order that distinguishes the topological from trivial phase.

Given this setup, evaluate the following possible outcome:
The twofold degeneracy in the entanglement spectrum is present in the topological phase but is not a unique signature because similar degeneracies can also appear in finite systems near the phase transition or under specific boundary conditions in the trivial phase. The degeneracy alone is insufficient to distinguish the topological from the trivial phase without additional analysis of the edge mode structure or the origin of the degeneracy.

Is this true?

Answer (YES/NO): YES